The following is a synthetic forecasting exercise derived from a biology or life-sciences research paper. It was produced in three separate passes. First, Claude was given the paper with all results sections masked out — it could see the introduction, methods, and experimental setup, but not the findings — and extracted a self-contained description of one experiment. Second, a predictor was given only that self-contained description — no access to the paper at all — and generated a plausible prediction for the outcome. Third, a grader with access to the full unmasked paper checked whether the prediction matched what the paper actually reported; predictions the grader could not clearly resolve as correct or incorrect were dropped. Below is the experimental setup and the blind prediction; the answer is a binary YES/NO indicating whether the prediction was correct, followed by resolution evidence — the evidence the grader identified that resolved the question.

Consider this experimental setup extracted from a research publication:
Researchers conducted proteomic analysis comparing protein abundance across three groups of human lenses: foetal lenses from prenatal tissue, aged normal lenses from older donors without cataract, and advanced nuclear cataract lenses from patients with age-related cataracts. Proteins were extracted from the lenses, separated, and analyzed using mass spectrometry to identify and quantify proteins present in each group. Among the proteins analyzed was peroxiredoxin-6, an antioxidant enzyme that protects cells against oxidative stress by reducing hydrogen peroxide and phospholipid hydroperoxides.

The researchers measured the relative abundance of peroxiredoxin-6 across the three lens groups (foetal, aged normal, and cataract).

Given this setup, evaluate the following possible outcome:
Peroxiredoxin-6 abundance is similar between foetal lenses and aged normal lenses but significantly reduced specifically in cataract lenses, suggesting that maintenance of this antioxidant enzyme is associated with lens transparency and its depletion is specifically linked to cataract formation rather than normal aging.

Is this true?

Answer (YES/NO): NO